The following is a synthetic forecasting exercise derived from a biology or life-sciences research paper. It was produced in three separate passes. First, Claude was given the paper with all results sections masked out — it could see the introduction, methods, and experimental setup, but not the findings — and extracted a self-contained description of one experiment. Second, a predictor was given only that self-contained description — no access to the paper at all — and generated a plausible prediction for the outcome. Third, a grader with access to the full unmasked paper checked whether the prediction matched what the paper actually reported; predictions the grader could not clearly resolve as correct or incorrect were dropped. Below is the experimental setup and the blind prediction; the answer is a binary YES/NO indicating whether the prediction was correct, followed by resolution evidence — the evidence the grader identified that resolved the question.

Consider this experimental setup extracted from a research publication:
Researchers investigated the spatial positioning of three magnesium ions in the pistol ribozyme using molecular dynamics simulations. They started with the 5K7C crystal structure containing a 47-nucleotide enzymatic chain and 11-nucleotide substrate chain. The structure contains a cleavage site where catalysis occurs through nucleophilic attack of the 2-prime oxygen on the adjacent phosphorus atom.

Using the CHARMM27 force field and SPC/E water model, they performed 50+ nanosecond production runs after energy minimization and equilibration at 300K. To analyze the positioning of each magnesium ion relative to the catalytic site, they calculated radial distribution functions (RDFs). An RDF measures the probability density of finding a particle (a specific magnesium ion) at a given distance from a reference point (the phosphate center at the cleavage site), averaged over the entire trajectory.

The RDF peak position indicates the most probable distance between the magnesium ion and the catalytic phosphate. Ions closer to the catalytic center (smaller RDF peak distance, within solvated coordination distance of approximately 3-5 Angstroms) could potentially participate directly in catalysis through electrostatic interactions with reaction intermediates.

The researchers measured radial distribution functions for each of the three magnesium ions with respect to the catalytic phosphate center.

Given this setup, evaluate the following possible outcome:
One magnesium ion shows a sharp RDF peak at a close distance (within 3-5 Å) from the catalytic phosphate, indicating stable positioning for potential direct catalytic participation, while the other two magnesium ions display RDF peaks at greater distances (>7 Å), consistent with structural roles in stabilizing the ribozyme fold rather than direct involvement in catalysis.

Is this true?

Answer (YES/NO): NO